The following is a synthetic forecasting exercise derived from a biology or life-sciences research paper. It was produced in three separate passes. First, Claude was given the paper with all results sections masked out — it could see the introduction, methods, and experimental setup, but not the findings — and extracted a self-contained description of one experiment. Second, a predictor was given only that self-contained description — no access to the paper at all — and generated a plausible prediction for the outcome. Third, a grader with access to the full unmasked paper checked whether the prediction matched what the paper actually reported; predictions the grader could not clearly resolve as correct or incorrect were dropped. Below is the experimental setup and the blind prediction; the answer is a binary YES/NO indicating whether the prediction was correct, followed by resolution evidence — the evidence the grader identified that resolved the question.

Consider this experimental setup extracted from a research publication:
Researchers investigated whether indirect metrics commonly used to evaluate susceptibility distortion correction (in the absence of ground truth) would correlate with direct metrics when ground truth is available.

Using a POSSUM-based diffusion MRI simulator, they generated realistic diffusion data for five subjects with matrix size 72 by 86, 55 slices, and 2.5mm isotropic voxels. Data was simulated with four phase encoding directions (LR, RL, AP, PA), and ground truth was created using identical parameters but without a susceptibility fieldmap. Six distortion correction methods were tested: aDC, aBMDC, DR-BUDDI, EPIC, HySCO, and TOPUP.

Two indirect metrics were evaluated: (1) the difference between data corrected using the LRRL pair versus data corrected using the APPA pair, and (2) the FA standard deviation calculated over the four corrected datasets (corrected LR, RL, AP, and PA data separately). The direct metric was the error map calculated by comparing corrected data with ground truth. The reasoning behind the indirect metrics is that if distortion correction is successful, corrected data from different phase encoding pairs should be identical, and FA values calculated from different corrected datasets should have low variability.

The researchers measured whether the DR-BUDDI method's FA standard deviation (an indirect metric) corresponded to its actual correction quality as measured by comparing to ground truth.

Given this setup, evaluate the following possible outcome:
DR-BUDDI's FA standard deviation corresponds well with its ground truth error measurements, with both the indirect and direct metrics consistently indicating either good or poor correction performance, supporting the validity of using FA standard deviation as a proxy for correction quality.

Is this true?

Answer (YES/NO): NO